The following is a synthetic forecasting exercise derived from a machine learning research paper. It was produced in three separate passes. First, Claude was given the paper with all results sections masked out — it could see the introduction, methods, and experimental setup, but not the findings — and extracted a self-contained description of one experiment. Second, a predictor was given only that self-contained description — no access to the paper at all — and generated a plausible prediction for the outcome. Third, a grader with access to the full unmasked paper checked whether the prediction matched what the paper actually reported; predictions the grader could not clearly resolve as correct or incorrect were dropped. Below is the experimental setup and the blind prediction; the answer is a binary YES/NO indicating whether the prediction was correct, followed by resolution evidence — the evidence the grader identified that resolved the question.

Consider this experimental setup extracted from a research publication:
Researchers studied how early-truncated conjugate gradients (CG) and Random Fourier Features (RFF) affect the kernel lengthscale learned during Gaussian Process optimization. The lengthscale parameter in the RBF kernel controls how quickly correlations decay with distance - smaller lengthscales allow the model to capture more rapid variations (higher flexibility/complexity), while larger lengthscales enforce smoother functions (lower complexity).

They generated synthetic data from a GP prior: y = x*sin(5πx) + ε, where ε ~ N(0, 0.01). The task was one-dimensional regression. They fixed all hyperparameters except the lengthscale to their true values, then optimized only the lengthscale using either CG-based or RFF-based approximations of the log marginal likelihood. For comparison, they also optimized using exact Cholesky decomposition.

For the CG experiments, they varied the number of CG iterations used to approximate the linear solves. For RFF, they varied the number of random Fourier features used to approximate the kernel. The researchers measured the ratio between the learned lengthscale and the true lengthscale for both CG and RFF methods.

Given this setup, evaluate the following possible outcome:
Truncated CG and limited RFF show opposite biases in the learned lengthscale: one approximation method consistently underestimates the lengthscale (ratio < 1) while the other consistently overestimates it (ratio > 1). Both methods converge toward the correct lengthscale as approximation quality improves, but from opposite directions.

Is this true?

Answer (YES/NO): YES